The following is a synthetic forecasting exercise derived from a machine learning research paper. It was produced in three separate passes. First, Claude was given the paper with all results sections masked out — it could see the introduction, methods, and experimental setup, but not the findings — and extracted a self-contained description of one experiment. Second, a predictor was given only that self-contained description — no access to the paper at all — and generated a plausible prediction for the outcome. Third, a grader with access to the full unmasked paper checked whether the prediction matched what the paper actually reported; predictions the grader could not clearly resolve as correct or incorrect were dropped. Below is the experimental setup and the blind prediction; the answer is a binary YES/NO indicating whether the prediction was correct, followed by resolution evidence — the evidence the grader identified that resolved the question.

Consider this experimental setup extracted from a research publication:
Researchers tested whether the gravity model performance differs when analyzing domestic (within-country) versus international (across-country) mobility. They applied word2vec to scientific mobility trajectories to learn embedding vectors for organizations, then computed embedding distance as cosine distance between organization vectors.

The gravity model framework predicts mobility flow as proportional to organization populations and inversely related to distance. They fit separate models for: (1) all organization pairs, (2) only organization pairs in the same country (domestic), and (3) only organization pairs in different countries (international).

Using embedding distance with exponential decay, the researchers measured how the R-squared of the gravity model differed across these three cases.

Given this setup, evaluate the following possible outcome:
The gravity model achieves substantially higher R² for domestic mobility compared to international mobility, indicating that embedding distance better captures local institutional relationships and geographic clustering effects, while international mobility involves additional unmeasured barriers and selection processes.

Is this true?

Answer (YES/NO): YES